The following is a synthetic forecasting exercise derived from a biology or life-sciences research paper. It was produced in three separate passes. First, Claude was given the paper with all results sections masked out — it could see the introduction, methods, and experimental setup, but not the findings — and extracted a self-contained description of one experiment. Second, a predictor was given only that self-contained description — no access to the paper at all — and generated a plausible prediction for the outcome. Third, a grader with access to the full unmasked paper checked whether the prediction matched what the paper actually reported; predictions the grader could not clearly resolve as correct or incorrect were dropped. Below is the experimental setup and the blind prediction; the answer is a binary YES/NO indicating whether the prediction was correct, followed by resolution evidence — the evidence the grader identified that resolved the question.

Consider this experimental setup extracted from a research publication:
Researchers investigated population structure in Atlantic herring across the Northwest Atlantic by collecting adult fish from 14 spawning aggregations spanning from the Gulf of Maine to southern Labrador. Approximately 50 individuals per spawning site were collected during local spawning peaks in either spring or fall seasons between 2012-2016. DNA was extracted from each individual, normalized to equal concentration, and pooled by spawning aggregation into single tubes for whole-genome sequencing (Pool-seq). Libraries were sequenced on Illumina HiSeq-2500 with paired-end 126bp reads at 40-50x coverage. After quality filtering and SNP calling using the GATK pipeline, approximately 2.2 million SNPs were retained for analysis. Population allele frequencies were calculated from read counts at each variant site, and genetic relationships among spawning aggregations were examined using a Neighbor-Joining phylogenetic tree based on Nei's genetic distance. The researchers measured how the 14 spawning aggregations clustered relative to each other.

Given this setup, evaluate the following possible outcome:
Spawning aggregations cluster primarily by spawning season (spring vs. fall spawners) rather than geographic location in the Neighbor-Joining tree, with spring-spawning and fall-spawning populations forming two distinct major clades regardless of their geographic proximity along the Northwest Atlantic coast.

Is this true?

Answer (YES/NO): YES